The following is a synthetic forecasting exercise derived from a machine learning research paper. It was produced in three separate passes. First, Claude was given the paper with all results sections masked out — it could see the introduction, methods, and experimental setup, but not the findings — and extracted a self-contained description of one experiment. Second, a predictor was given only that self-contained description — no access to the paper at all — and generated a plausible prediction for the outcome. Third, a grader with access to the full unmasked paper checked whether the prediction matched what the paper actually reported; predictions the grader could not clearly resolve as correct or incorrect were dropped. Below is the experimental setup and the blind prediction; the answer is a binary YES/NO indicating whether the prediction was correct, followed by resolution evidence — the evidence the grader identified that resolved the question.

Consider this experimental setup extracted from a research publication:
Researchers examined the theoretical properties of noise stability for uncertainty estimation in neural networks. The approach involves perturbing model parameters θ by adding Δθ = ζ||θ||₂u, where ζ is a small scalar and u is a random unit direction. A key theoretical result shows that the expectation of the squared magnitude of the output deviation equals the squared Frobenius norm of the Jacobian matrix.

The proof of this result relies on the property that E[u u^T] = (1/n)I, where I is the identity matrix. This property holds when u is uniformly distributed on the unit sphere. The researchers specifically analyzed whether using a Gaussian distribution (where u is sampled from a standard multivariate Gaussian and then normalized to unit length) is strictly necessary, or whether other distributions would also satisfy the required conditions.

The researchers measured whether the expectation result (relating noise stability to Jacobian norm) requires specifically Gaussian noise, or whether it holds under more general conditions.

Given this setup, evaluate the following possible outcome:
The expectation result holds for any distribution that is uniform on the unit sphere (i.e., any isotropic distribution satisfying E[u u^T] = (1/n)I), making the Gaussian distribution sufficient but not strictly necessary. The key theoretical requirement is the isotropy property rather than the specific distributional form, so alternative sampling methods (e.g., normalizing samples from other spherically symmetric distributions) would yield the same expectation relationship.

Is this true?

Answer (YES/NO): YES